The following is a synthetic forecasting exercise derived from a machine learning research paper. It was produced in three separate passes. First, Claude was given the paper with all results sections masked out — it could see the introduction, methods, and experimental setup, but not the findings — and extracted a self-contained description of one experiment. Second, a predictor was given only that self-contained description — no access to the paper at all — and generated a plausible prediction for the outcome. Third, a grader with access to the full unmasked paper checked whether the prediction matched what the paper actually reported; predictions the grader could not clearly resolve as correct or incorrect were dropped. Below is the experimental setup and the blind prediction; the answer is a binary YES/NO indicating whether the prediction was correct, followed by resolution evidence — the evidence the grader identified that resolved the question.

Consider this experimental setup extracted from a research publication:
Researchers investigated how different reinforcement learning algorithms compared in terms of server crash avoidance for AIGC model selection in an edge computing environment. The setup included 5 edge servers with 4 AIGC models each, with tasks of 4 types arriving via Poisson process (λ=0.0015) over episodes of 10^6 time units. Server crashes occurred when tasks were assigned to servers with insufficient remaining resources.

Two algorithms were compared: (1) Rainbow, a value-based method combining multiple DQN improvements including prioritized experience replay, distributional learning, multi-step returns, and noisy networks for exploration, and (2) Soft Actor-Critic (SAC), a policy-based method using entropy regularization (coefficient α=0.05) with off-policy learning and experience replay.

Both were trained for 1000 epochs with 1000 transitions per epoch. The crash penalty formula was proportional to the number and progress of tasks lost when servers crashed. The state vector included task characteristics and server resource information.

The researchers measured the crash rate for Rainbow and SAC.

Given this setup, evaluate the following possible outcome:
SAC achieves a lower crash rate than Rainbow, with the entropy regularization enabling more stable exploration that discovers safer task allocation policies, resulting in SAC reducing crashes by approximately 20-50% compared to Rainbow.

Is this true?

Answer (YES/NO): YES